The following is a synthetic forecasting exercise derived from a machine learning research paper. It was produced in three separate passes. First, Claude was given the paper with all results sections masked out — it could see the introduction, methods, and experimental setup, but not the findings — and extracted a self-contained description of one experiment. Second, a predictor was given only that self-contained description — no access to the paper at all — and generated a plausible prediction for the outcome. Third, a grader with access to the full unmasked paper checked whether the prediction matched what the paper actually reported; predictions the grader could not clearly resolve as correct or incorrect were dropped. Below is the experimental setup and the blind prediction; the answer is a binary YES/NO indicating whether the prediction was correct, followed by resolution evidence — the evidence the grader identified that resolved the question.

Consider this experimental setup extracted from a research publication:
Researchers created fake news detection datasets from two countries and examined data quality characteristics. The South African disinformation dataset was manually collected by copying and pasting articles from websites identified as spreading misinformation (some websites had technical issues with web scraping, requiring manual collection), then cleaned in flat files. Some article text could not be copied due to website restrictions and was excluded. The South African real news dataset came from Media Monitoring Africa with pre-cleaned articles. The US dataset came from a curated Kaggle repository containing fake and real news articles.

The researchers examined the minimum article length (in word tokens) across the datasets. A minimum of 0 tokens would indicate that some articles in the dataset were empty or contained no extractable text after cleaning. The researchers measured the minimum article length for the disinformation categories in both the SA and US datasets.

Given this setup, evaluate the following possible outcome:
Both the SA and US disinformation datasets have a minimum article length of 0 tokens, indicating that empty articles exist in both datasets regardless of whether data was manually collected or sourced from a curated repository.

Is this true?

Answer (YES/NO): YES